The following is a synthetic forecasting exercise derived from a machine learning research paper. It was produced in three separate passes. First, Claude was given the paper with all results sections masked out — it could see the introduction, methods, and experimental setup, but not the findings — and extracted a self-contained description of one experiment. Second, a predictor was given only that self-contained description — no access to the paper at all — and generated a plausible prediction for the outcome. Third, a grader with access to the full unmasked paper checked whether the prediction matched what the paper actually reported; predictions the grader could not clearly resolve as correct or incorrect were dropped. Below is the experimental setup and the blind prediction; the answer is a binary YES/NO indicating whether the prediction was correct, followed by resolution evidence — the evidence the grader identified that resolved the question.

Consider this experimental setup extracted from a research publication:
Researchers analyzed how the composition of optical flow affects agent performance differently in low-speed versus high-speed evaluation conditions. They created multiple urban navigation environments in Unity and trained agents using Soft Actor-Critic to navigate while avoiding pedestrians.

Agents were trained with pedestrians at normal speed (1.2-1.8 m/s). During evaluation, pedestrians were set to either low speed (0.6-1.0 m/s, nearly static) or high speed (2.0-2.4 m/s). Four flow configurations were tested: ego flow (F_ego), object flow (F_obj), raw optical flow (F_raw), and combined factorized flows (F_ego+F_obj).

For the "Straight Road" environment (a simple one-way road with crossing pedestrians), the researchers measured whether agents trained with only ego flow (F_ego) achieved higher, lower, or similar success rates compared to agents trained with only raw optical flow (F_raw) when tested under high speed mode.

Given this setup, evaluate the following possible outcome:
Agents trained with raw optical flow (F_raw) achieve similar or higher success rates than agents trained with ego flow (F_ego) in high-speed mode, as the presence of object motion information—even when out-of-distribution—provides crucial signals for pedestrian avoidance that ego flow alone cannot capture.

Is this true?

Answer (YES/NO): YES